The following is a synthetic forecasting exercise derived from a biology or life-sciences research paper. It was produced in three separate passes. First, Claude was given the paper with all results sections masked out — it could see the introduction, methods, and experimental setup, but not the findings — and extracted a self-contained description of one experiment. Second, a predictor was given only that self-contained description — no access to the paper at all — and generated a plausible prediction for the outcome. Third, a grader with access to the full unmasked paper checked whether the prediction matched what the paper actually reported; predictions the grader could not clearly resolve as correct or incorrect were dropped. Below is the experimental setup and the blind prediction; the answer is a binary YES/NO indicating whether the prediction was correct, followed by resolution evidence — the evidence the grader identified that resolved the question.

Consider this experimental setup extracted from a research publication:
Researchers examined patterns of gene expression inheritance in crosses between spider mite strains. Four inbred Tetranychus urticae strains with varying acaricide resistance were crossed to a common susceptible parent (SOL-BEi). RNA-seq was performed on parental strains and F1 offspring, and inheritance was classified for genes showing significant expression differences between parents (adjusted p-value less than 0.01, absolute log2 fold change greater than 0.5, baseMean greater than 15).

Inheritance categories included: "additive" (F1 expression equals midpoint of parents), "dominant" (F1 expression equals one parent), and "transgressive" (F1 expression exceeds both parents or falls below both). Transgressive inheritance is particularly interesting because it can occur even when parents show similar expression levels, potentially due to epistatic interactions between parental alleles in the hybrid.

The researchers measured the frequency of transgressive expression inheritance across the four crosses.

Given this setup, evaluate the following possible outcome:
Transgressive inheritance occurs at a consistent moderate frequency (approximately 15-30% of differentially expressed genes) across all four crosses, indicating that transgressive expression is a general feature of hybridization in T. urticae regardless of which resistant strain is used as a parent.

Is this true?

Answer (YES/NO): NO